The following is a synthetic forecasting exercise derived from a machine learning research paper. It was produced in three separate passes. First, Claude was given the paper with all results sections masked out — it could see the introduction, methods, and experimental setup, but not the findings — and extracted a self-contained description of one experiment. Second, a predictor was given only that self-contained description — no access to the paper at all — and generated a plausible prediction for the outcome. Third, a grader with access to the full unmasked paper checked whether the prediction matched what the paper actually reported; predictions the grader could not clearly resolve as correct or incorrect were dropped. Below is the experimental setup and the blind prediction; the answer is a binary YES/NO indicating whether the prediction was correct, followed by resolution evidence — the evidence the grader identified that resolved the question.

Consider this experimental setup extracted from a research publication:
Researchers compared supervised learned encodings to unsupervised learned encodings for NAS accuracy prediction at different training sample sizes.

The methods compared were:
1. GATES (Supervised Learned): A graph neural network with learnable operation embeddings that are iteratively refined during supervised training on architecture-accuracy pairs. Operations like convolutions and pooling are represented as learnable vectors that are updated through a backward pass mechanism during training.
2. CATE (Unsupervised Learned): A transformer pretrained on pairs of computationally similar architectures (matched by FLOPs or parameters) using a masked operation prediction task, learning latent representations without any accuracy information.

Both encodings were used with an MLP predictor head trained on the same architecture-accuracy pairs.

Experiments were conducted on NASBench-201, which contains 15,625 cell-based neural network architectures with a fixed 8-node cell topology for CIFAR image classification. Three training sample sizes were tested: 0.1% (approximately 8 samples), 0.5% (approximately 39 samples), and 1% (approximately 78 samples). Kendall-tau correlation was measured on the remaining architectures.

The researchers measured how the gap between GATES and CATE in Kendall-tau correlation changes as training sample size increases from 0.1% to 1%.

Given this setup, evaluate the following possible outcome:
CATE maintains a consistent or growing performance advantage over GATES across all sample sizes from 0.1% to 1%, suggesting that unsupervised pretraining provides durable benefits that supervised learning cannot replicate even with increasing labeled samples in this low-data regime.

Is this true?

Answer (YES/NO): NO